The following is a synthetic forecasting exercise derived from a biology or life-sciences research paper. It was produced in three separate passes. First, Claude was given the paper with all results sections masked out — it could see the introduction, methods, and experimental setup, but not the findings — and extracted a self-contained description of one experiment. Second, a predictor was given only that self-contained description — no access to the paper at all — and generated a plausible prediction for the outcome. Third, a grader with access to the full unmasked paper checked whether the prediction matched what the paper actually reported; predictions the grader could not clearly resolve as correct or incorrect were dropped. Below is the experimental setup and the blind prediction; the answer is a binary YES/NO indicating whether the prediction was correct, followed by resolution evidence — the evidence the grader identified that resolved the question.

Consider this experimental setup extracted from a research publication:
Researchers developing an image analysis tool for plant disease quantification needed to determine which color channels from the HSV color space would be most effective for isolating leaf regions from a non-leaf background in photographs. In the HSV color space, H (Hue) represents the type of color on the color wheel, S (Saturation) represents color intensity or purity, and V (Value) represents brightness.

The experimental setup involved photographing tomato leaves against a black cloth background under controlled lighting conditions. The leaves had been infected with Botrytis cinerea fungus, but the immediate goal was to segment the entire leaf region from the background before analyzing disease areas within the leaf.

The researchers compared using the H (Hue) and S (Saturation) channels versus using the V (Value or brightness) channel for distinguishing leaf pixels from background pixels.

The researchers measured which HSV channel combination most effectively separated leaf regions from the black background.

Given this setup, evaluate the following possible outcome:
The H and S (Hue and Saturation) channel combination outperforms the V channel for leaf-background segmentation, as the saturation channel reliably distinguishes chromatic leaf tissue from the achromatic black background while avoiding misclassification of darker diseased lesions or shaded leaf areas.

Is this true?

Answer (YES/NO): NO